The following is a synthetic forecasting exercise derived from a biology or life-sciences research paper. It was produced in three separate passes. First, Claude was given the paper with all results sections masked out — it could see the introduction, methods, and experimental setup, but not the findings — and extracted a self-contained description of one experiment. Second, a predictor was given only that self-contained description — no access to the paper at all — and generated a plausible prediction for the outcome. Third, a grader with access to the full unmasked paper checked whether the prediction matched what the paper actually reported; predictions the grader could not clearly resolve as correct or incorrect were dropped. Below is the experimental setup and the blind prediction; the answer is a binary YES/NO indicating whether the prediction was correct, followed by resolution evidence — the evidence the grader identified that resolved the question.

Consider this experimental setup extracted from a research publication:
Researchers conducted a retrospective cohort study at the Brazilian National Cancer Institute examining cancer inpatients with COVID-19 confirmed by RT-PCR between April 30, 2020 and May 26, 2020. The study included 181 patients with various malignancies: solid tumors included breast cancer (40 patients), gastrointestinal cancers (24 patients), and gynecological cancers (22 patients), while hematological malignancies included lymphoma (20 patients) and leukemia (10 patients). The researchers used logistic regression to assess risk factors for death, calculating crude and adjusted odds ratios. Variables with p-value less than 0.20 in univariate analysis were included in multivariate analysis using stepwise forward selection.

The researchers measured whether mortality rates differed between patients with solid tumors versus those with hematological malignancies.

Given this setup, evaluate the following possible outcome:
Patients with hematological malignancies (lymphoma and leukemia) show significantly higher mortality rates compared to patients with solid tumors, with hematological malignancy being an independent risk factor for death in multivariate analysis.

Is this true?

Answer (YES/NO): NO